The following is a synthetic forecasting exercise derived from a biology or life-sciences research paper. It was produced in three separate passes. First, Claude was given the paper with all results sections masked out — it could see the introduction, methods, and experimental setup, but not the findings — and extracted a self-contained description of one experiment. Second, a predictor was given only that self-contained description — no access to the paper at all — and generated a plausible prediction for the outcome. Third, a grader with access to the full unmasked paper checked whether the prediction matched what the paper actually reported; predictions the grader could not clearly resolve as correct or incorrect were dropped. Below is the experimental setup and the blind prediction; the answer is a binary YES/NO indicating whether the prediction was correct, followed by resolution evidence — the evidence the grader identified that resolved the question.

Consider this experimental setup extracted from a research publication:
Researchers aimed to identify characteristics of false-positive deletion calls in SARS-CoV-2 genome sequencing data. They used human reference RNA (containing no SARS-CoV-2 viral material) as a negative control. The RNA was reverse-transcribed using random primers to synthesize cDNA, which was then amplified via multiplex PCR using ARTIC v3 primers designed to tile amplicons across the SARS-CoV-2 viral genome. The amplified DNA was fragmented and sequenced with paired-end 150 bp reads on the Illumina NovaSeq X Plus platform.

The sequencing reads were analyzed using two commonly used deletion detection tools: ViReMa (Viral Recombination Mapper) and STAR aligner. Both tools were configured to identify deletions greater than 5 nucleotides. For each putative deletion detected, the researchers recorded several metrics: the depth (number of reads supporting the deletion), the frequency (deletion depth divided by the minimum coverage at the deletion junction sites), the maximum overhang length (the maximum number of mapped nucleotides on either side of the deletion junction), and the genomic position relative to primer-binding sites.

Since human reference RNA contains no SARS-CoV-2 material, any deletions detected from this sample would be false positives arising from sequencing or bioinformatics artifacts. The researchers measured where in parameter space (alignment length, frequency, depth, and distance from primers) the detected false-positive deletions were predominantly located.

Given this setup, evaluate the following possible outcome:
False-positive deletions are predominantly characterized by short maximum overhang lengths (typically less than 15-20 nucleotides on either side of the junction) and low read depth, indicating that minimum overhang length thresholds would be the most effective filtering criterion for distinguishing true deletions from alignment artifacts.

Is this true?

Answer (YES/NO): NO